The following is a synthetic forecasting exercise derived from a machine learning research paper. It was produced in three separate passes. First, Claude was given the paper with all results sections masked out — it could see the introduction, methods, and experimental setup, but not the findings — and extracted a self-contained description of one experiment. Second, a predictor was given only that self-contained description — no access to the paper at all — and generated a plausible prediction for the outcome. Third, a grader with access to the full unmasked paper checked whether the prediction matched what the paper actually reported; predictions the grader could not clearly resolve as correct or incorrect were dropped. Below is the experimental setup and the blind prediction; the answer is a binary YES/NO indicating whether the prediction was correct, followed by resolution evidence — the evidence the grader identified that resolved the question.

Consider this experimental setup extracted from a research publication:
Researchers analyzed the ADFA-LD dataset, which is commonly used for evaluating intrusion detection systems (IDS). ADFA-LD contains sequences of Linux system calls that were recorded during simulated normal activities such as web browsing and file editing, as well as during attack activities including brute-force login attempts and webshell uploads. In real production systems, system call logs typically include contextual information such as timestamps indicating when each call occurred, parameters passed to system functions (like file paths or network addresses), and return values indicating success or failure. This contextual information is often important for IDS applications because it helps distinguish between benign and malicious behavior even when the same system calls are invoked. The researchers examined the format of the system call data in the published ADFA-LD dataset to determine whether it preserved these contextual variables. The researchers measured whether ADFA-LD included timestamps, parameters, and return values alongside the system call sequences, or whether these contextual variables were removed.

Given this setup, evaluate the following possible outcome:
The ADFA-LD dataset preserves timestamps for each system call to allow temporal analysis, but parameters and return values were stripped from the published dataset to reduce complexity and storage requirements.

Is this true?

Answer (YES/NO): NO